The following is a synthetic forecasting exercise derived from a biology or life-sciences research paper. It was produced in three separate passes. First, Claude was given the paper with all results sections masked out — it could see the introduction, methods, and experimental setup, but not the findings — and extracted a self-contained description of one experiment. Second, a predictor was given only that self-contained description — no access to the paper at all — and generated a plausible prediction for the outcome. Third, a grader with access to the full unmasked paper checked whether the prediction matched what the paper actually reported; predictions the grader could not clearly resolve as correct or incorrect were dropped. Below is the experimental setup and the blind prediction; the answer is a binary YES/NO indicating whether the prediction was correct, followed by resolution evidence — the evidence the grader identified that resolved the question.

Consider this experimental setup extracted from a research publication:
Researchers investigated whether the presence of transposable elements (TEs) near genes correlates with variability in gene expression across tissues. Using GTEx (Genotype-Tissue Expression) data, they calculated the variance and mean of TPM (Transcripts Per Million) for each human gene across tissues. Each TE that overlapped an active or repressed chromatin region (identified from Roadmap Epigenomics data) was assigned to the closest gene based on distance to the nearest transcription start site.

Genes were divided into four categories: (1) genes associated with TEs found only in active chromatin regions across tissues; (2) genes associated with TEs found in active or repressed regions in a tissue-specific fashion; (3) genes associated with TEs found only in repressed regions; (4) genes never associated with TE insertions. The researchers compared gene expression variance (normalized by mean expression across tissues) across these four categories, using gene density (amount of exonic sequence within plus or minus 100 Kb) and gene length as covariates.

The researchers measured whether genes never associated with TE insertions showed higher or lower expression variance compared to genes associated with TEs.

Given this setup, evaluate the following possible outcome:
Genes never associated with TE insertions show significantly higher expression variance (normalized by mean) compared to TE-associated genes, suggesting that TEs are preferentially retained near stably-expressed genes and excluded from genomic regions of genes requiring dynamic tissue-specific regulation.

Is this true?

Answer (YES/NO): NO